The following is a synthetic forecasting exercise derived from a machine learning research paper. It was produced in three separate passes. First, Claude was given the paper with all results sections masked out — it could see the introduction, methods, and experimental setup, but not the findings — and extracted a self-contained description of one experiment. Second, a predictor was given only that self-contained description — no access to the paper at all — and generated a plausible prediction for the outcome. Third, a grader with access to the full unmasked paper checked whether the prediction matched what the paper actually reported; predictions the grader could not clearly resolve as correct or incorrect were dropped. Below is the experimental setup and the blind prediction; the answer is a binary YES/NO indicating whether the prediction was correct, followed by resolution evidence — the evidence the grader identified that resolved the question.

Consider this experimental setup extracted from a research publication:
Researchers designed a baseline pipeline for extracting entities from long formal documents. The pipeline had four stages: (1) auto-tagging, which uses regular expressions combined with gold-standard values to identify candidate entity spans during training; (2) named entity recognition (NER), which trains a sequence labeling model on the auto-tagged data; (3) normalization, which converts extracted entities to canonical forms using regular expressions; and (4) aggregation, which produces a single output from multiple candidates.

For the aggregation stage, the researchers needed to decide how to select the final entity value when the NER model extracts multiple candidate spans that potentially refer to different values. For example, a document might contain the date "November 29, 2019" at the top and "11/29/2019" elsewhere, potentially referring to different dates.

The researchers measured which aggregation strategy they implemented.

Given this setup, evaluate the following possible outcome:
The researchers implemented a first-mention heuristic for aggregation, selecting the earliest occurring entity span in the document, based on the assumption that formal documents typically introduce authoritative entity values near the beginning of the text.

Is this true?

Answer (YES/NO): NO